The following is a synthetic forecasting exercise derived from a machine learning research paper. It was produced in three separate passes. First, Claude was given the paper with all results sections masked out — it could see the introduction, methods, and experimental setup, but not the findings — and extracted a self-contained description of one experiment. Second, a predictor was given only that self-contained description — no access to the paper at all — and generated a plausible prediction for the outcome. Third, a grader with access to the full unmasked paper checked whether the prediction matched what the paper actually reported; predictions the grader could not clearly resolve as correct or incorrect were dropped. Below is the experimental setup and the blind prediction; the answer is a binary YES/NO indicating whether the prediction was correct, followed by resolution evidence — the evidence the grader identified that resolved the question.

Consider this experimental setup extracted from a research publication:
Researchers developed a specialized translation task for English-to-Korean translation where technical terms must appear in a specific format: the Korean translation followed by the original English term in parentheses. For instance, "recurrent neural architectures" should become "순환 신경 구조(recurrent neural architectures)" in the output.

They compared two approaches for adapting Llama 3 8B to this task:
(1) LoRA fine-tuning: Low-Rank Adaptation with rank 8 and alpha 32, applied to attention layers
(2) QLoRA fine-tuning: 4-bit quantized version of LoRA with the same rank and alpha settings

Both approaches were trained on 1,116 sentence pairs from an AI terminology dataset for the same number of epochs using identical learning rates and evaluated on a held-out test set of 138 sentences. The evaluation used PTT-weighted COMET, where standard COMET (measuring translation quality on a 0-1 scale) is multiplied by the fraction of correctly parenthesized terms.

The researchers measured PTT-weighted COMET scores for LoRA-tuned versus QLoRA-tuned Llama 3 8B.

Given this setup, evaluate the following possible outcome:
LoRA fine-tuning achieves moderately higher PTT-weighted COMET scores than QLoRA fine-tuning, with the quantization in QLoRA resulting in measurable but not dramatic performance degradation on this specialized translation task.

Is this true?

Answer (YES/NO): NO